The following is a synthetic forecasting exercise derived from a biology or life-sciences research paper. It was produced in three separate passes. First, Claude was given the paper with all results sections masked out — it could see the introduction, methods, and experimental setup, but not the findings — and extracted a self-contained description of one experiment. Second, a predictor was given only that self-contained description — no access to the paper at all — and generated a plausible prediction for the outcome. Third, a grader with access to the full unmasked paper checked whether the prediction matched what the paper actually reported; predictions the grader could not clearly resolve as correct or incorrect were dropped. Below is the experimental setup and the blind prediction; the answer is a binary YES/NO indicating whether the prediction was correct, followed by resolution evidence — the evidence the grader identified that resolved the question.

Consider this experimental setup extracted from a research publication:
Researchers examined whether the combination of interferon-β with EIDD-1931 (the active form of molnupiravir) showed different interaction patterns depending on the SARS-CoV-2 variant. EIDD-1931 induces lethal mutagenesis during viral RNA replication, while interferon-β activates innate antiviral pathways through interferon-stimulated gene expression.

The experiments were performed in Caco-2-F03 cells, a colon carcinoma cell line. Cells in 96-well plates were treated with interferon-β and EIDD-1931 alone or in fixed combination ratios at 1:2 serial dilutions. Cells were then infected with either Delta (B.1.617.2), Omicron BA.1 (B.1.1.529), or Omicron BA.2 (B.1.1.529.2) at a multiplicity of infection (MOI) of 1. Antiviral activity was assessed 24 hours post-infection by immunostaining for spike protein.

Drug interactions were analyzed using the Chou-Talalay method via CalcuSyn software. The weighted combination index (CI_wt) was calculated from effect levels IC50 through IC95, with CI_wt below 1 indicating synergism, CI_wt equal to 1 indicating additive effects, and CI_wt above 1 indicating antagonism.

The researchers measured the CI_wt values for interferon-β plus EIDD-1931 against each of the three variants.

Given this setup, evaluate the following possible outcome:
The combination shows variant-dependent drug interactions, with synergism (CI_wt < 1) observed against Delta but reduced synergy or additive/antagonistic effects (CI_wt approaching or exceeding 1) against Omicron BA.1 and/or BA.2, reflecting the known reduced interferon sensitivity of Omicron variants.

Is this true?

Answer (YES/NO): NO